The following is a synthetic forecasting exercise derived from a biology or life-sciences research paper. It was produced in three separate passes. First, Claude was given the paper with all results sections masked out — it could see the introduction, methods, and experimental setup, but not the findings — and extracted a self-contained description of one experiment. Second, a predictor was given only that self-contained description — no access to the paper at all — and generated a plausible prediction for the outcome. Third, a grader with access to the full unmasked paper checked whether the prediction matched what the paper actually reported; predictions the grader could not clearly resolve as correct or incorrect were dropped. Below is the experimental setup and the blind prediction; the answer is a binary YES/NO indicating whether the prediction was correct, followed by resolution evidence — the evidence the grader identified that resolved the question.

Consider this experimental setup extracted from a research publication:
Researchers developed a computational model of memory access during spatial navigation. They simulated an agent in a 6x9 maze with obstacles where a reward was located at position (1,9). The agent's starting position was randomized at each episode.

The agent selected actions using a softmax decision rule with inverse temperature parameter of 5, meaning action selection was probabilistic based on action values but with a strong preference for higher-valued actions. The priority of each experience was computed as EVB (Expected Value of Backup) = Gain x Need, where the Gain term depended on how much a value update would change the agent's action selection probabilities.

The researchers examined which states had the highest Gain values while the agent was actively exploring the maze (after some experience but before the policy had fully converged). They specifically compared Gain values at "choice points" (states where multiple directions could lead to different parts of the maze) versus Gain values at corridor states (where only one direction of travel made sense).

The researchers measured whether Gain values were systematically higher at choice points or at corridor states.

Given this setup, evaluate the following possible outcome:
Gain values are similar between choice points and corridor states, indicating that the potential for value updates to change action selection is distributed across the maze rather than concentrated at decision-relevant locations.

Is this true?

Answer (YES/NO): NO